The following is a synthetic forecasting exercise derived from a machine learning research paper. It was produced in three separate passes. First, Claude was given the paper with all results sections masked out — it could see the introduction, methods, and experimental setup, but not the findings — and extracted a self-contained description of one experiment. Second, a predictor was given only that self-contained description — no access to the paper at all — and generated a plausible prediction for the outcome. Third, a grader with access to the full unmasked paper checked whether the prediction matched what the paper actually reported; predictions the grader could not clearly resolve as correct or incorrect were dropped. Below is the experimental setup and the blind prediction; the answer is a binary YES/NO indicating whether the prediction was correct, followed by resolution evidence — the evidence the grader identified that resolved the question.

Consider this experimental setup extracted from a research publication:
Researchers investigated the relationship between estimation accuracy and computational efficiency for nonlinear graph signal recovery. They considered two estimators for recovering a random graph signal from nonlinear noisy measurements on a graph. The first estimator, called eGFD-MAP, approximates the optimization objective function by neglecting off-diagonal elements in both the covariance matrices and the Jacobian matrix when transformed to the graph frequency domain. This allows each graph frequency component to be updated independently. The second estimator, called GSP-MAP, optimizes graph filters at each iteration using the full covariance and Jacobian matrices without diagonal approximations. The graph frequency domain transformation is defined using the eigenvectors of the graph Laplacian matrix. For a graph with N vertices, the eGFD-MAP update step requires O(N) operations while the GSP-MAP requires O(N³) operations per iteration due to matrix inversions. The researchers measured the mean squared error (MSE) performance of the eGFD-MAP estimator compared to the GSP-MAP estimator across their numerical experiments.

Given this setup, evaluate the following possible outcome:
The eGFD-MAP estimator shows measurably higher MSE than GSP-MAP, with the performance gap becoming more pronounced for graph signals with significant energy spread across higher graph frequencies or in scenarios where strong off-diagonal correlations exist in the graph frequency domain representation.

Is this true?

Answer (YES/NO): NO